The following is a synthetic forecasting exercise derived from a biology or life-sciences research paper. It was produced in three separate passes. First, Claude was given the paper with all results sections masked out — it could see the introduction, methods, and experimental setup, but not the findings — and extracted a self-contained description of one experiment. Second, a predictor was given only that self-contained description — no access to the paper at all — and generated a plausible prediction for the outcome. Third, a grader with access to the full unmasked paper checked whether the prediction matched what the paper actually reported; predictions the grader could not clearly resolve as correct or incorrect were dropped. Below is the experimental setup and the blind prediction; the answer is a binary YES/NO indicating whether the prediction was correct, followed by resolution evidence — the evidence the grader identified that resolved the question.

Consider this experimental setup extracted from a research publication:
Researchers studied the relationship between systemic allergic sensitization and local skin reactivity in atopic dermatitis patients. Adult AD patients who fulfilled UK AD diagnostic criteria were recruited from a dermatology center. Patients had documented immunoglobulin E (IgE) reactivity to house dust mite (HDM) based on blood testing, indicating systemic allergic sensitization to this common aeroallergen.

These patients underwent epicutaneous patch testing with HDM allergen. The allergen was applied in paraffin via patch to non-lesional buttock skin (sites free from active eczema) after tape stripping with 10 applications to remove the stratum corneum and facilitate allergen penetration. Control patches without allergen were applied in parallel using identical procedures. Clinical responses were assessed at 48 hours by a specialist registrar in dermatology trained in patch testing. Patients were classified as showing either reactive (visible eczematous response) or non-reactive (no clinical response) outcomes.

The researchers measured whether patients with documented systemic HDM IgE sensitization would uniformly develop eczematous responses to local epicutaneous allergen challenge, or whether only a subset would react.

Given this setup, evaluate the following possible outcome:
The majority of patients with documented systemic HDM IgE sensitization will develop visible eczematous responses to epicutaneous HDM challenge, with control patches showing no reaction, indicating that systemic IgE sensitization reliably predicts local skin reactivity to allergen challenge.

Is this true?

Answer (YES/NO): NO